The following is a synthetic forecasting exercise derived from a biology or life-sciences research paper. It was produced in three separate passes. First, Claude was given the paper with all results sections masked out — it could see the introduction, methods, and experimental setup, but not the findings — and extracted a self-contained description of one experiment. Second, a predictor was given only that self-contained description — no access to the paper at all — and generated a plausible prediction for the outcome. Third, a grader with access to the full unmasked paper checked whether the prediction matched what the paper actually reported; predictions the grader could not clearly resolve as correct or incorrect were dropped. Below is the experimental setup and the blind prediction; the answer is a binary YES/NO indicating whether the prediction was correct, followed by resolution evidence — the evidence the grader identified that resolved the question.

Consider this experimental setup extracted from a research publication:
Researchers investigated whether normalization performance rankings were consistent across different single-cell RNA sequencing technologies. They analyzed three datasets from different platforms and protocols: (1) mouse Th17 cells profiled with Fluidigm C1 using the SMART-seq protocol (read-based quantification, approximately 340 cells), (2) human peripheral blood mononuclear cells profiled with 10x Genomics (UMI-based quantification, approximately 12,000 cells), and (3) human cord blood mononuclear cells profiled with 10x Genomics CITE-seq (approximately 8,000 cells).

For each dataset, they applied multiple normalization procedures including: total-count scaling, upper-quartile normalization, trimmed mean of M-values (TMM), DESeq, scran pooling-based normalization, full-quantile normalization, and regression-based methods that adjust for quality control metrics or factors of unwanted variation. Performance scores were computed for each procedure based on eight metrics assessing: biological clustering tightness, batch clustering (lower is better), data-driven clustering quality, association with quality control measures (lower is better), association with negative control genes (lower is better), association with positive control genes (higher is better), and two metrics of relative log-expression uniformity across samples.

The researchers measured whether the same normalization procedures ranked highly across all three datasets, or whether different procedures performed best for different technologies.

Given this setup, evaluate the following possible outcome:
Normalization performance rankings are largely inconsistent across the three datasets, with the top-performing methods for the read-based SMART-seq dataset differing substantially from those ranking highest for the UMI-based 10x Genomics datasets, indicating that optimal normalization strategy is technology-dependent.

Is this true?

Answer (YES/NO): YES